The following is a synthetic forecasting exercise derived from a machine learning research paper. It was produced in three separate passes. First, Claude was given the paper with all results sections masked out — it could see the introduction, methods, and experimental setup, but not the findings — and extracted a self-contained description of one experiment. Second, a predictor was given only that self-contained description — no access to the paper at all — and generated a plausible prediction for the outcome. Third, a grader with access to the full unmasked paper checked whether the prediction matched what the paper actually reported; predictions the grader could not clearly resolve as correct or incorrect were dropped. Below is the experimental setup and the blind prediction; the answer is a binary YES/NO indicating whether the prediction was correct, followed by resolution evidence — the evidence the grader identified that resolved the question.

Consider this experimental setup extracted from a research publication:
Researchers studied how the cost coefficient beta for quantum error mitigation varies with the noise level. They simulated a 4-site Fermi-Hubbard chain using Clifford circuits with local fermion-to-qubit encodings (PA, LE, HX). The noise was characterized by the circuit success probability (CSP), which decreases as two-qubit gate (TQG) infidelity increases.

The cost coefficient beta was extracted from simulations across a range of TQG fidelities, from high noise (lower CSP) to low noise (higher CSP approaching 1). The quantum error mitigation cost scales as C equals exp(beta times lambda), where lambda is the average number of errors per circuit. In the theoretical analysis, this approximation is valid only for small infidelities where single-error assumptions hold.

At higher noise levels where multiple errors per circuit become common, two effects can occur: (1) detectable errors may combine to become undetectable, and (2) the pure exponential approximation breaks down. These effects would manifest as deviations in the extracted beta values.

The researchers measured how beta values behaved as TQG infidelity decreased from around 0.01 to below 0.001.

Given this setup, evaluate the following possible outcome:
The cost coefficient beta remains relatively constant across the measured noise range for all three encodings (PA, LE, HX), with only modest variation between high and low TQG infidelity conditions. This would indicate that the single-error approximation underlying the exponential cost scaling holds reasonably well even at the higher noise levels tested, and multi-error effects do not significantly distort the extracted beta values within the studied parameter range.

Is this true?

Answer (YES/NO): NO